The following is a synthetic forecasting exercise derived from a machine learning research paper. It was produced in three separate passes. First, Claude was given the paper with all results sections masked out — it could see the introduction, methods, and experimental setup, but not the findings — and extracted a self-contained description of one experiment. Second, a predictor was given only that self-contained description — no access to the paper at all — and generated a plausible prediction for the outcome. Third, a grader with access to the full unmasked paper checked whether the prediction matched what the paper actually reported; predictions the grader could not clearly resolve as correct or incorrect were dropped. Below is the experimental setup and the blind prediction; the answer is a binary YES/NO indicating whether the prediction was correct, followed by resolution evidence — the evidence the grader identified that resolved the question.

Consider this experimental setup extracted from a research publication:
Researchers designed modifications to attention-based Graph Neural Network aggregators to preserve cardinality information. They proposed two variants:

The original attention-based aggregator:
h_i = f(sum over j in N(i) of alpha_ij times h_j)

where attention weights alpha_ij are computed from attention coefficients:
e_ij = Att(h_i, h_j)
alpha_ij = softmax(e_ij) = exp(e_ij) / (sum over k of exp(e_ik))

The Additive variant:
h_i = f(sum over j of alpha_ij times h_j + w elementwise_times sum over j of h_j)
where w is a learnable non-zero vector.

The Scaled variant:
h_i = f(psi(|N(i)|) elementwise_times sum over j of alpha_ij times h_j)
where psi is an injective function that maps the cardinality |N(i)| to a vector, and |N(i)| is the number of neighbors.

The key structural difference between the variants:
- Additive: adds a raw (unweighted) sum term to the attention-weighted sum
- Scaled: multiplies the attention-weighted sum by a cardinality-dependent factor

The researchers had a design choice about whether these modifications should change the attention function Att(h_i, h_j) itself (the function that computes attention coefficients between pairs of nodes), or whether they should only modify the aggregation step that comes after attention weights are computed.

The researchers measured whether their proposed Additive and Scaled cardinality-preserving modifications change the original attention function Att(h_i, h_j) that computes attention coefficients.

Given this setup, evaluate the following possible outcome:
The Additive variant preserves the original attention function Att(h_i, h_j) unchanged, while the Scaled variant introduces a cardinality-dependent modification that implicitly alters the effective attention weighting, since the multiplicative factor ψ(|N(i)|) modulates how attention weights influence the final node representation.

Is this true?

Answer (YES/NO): NO